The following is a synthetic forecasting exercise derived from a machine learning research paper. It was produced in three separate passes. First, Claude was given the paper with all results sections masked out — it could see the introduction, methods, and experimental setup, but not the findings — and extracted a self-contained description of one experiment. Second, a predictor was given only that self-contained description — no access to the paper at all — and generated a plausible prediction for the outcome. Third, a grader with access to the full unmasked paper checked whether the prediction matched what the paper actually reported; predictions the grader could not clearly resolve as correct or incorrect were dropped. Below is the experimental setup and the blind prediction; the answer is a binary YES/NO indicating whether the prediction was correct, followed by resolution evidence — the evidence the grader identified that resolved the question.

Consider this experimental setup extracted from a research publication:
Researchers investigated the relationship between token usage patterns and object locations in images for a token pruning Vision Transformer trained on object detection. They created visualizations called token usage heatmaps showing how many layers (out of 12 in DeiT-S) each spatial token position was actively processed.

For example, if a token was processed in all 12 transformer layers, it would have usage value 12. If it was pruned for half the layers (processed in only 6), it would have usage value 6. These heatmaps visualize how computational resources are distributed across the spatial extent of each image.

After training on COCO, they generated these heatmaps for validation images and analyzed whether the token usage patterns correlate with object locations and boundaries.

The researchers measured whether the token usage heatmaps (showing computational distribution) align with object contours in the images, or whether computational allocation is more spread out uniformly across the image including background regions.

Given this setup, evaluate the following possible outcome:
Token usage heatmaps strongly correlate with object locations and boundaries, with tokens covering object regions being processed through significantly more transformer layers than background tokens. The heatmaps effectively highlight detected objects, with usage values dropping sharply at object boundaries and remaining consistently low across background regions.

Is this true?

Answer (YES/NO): NO